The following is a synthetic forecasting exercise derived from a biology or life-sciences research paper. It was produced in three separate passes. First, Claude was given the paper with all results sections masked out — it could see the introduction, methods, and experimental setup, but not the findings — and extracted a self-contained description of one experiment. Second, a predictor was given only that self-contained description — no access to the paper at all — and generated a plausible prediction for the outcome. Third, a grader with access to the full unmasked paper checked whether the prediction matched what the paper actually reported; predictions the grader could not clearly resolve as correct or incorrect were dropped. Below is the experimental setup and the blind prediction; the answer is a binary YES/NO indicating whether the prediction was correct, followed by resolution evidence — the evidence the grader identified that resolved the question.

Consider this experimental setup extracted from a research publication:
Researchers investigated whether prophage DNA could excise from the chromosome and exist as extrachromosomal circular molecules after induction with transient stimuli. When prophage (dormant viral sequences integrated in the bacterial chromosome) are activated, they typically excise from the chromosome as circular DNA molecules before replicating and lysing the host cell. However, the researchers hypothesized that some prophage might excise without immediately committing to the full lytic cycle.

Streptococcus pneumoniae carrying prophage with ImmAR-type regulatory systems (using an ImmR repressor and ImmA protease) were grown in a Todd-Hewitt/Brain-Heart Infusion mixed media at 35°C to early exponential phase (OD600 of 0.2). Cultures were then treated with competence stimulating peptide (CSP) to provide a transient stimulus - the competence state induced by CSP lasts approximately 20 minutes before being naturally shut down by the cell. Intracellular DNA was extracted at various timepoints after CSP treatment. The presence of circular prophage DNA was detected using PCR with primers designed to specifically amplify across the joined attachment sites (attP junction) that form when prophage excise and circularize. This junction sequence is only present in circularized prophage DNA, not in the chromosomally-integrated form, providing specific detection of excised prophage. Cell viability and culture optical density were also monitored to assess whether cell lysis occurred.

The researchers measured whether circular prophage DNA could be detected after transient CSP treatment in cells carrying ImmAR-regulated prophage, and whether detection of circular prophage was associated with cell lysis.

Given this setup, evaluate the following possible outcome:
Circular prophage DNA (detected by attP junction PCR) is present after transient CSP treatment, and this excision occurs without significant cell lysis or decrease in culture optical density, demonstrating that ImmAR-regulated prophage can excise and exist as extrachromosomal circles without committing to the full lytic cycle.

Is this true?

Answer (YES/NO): YES